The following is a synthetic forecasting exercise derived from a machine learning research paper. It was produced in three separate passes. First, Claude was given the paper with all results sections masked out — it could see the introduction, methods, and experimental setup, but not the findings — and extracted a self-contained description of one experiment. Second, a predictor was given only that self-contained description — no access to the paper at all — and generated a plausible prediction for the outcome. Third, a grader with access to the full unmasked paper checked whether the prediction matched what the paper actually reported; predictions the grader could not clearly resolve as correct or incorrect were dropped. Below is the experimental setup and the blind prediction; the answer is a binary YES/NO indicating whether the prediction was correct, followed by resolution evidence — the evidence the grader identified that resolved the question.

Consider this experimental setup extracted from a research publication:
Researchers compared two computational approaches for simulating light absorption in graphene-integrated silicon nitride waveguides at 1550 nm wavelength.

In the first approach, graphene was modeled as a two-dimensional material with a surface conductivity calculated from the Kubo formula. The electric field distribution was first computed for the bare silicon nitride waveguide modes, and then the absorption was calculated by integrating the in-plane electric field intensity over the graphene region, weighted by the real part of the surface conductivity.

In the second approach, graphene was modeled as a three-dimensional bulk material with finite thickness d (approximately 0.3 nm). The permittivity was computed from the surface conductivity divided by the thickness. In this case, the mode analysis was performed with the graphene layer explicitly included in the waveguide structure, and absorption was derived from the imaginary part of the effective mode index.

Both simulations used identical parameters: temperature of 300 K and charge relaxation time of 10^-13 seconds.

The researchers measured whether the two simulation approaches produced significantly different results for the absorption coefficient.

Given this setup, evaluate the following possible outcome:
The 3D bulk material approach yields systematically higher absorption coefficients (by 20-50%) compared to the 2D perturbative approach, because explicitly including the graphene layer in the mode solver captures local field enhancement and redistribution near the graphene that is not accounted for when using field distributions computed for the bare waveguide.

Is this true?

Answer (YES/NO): NO